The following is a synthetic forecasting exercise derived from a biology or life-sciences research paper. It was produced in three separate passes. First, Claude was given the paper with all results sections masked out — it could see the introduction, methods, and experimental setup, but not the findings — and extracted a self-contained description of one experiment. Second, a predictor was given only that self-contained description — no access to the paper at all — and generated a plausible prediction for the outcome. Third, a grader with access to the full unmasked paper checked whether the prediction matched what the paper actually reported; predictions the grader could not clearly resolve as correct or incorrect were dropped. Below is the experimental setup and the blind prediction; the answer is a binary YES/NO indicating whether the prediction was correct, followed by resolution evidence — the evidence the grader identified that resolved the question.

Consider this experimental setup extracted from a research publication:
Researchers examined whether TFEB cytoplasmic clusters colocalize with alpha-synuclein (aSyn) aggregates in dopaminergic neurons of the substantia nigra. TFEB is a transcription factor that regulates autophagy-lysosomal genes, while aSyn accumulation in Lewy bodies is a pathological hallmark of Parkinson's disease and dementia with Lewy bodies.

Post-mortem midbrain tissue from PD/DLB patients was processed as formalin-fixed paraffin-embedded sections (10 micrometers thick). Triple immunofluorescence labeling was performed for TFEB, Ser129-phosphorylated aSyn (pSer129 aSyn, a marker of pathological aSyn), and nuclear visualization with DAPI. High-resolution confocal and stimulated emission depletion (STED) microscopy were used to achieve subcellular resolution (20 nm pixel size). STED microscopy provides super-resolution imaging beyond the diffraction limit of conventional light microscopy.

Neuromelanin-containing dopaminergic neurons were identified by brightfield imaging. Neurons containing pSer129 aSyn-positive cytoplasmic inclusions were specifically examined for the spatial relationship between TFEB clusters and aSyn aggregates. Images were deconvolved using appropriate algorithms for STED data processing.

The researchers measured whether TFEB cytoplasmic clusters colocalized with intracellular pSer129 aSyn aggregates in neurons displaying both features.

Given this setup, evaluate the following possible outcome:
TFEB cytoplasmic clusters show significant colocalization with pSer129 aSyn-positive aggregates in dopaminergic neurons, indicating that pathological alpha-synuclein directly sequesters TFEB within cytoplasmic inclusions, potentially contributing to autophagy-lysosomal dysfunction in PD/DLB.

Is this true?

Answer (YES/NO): NO